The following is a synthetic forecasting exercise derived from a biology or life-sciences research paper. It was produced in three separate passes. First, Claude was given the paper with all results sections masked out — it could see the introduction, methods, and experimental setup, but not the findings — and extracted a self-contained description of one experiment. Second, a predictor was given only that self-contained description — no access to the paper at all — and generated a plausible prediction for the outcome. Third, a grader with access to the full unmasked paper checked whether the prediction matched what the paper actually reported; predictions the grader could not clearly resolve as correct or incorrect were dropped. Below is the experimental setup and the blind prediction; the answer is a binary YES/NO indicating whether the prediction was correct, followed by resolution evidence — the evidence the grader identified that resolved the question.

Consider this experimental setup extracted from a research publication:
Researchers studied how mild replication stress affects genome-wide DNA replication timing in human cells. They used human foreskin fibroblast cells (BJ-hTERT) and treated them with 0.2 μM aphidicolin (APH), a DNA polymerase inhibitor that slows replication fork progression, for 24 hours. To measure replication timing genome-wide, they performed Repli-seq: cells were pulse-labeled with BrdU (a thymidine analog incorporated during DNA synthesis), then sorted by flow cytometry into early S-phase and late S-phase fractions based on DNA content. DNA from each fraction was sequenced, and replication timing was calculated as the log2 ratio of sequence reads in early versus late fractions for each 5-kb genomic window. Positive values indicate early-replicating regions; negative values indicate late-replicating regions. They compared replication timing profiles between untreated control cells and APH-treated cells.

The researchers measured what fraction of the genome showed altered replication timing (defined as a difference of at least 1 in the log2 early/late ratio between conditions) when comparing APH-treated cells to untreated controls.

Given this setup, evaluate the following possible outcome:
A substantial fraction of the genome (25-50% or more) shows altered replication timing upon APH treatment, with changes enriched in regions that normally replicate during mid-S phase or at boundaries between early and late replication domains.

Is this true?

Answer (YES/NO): NO